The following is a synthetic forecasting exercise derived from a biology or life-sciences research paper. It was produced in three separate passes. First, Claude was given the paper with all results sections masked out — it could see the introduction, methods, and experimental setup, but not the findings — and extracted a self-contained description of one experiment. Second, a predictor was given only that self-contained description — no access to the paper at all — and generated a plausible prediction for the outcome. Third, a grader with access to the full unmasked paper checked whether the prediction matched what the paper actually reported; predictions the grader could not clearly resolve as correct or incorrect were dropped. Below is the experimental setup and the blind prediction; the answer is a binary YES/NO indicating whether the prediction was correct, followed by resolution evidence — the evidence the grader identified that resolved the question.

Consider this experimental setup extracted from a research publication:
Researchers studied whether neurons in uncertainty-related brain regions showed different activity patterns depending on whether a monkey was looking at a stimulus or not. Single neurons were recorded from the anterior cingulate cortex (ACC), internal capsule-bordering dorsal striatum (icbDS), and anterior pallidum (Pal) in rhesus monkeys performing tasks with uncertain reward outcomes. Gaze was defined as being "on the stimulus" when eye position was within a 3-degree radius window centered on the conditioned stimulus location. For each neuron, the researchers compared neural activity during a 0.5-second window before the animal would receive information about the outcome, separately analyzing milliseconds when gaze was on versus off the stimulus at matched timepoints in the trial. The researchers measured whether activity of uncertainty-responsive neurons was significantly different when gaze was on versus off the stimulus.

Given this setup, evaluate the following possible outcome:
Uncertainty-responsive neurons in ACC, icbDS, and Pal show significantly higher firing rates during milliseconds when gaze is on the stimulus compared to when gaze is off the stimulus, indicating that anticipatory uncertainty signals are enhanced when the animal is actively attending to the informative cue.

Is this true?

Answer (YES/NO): NO